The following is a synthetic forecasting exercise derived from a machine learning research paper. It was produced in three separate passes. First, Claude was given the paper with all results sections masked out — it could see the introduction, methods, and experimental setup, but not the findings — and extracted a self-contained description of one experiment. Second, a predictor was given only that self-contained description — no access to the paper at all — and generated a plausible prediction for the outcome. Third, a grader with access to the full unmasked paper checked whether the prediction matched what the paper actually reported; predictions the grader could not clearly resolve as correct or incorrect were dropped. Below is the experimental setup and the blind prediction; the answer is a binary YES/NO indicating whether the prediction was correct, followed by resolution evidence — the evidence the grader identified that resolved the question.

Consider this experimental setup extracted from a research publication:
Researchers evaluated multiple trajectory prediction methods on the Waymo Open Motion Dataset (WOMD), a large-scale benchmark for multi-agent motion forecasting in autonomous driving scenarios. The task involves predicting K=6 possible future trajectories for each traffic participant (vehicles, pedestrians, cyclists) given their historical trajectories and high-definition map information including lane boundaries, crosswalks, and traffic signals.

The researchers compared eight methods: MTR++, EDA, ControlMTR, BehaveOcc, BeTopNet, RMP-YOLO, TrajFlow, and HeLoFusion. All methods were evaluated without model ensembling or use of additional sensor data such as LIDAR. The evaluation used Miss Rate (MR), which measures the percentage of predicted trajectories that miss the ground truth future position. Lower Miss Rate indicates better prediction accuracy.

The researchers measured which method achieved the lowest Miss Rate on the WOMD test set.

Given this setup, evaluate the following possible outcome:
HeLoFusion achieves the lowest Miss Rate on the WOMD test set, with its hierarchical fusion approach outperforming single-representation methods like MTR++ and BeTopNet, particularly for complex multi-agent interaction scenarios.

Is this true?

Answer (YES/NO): NO